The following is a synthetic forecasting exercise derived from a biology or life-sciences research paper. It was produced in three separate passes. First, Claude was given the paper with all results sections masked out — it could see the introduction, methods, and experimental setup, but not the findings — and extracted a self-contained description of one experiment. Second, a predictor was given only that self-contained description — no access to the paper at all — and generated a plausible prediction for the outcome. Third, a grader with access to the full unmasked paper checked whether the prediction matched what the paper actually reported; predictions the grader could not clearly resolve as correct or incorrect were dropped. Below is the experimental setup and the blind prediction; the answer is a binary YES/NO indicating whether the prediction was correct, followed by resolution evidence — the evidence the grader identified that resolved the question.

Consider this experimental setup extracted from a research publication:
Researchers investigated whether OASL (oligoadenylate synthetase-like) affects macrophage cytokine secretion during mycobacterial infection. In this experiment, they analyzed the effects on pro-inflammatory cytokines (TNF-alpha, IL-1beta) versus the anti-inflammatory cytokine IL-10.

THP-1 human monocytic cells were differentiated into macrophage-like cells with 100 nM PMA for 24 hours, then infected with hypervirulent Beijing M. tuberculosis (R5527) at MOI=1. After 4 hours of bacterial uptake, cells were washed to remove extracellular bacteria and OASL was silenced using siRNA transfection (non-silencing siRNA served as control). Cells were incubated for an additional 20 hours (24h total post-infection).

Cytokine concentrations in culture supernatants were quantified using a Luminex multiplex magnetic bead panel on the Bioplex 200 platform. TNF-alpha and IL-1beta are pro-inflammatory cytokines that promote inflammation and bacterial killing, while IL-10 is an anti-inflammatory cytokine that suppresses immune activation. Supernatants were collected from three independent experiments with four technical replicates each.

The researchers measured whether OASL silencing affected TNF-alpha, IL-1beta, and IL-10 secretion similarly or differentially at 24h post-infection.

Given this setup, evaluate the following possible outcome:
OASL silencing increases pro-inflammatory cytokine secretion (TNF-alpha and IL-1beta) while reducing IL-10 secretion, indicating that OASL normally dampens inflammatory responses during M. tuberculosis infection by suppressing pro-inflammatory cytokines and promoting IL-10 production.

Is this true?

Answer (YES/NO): NO